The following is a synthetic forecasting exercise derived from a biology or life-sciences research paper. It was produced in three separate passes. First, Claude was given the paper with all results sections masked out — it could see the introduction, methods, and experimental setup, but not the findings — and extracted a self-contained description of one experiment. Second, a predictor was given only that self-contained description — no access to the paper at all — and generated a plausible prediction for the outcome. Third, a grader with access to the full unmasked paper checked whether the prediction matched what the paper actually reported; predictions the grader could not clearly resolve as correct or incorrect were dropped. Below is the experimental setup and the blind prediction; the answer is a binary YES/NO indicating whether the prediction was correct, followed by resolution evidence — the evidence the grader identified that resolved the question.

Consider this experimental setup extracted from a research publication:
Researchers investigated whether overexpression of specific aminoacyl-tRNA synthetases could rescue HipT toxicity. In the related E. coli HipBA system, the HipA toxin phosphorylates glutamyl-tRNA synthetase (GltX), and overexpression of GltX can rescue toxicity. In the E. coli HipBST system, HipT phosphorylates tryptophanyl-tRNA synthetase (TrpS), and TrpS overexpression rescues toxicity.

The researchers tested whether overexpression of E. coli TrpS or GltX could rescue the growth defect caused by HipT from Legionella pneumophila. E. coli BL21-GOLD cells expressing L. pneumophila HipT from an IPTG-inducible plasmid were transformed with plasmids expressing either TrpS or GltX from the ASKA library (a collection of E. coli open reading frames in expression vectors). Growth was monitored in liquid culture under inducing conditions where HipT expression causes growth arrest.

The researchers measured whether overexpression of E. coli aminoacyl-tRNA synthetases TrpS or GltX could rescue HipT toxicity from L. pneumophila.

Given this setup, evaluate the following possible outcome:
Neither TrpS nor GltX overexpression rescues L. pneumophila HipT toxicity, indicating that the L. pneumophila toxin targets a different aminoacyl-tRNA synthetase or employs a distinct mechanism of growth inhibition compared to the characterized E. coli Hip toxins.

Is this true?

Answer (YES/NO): YES